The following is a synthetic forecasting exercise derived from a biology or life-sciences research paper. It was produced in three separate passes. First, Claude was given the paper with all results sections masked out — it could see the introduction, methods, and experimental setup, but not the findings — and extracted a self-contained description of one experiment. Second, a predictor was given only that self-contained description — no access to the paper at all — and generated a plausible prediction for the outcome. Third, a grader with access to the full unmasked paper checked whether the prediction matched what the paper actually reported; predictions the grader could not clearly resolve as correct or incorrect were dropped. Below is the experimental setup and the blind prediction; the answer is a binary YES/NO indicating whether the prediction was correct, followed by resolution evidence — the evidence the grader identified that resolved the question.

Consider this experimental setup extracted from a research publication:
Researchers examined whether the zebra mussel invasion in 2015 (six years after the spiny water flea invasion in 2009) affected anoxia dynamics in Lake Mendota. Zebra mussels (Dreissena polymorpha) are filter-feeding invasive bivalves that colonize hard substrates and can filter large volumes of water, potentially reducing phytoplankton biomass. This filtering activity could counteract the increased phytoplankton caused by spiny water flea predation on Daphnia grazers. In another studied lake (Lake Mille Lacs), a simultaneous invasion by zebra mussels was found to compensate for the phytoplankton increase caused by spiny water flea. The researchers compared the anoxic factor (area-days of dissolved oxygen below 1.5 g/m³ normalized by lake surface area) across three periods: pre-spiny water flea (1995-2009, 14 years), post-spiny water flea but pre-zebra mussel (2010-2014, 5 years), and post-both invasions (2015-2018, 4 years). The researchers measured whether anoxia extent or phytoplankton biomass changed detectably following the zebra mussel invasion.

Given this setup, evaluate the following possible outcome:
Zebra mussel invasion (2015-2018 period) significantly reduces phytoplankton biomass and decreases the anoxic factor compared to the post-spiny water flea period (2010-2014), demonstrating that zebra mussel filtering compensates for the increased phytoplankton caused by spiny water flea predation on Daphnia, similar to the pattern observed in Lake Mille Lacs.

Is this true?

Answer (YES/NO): NO